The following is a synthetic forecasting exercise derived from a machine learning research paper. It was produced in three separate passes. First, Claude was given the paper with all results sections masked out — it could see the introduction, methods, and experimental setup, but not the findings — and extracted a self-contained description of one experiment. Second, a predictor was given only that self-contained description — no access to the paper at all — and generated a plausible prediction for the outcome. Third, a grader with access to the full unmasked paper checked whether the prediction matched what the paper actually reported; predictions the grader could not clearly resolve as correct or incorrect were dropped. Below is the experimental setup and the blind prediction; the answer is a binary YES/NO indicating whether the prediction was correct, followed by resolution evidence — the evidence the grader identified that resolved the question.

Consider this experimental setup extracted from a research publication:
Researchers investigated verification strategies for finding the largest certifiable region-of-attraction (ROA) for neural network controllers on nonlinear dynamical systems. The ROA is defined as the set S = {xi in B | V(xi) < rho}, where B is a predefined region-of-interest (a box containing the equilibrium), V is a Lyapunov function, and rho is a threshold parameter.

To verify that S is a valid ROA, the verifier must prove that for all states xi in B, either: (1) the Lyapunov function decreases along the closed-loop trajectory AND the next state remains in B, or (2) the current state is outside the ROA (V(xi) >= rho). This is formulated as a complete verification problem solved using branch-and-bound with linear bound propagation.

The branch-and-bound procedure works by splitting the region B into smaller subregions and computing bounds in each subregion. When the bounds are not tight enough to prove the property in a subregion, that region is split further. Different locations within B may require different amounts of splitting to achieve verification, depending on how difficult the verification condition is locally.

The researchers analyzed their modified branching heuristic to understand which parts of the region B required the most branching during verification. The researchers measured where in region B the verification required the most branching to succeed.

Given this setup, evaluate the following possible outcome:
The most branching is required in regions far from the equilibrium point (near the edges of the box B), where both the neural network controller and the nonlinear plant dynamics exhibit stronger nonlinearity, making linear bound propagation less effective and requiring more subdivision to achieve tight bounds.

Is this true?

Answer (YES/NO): NO